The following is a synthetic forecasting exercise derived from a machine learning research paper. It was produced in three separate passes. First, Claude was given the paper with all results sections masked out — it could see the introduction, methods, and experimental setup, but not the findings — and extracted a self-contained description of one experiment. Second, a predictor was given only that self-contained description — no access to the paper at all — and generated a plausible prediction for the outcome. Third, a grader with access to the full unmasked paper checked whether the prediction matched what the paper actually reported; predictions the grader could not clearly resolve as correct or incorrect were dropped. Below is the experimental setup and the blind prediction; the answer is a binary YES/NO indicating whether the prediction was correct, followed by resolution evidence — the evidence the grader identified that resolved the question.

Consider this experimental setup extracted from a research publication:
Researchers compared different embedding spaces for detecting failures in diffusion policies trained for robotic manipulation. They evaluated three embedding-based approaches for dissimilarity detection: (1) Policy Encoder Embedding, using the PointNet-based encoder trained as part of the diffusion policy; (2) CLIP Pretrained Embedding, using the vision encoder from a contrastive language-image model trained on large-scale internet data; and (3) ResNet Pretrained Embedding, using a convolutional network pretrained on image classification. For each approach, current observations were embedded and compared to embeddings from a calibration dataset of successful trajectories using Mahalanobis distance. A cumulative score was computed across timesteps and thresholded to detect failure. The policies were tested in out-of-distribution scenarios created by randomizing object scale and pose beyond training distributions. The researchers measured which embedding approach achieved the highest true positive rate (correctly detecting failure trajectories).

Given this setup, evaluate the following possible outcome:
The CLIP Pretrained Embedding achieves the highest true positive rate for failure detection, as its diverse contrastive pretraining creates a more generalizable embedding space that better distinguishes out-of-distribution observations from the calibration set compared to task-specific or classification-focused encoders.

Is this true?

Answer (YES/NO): NO